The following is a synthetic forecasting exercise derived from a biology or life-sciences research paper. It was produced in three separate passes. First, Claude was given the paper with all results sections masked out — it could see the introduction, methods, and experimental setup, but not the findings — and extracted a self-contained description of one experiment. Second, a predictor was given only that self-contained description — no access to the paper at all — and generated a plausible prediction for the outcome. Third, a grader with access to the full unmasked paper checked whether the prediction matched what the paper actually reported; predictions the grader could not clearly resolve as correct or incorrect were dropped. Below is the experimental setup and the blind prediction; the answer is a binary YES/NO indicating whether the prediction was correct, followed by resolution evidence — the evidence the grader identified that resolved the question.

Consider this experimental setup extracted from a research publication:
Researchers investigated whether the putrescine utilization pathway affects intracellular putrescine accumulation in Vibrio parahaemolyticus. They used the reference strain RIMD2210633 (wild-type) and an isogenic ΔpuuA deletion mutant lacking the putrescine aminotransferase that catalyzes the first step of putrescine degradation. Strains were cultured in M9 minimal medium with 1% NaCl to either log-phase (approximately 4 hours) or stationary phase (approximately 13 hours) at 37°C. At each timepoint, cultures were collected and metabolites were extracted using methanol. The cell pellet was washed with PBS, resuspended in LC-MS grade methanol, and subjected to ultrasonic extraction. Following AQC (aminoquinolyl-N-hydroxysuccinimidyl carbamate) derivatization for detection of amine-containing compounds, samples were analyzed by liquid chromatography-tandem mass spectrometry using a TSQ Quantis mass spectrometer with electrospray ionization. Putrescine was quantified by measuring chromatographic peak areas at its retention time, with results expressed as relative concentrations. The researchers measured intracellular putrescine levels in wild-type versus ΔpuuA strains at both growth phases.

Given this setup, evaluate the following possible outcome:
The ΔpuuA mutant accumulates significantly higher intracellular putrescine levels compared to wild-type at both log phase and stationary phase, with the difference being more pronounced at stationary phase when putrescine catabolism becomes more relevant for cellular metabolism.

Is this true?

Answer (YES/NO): NO